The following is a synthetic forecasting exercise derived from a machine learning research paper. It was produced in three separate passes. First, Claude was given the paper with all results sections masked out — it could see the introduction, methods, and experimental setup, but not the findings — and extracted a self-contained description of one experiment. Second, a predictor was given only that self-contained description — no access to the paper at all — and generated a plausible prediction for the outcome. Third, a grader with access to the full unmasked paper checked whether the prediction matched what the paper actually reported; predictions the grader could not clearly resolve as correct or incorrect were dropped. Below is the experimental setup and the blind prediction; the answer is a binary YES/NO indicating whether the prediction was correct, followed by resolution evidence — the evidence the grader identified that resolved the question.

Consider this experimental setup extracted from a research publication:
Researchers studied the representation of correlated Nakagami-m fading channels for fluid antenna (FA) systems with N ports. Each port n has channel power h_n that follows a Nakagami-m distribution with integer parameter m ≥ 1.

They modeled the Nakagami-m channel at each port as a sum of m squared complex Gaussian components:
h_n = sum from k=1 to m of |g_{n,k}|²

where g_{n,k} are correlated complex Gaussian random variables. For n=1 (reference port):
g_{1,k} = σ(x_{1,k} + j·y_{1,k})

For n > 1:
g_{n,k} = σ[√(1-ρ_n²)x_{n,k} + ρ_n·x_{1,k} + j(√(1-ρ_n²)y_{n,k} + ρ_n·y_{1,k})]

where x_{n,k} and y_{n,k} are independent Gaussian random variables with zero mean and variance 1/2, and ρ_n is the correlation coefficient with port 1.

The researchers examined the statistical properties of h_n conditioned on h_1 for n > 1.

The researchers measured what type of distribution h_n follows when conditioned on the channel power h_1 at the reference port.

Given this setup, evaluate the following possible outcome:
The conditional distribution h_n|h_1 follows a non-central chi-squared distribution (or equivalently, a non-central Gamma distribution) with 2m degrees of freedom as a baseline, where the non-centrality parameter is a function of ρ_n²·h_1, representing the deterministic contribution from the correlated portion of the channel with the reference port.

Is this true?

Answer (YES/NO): YES